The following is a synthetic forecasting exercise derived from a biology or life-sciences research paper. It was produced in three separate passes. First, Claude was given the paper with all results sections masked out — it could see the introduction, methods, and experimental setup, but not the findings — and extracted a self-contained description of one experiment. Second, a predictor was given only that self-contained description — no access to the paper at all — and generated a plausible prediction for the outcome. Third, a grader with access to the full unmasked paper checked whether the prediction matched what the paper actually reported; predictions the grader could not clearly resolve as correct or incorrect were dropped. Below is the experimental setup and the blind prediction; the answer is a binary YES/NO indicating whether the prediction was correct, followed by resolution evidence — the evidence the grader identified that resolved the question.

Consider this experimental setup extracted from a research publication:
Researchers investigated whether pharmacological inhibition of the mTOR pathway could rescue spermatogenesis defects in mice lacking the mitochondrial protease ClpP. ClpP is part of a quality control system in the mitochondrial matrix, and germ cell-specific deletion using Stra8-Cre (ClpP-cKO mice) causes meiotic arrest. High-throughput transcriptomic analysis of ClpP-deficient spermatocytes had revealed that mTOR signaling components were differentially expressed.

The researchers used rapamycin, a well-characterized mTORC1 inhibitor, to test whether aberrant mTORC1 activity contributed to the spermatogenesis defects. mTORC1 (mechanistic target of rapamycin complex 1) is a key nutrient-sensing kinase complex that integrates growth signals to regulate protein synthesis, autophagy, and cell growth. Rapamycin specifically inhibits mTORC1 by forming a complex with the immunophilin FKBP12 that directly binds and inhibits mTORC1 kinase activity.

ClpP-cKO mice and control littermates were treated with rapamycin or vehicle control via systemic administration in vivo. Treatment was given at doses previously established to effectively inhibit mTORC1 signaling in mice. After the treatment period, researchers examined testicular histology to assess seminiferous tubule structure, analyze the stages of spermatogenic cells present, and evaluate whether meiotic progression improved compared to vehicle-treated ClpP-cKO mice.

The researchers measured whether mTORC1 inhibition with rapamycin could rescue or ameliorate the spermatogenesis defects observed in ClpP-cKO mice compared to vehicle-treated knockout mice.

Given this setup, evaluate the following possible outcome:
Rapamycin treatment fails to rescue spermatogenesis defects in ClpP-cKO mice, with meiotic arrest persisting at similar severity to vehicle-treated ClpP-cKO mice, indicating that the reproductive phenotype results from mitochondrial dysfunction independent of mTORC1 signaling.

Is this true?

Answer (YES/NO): NO